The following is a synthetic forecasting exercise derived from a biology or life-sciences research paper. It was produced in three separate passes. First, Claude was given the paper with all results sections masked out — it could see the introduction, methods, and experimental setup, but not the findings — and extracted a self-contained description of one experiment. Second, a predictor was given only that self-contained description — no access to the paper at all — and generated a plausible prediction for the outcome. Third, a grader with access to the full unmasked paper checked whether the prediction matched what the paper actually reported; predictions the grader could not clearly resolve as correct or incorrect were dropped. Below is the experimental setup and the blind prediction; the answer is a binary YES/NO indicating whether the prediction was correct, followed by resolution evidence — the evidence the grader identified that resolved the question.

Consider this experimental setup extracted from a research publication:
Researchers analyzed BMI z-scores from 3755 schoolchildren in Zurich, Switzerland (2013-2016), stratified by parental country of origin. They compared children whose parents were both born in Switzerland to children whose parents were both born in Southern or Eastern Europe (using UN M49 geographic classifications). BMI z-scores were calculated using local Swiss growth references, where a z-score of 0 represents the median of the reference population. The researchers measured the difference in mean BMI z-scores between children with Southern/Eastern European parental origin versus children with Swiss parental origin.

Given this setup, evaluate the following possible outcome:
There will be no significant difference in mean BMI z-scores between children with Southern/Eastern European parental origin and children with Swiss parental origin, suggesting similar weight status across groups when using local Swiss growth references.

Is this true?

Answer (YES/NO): NO